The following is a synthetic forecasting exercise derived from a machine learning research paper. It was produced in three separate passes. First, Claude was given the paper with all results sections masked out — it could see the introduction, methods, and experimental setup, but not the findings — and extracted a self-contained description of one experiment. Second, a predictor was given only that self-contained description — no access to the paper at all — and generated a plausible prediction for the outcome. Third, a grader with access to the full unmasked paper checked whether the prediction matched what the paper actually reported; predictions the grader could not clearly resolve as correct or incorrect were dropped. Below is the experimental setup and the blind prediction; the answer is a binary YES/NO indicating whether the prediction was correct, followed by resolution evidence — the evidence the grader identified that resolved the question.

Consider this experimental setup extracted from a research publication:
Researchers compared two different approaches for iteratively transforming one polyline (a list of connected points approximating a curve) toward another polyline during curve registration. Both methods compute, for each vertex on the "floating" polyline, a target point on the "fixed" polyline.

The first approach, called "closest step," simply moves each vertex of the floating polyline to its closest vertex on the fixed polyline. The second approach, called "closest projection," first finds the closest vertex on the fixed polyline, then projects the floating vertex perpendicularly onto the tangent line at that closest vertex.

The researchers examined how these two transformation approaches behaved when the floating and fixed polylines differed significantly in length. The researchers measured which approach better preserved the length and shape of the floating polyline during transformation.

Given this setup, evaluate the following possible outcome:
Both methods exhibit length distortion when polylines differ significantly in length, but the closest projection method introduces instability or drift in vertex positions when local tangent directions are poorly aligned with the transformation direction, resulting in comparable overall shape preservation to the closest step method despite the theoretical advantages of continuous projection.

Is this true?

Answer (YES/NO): NO